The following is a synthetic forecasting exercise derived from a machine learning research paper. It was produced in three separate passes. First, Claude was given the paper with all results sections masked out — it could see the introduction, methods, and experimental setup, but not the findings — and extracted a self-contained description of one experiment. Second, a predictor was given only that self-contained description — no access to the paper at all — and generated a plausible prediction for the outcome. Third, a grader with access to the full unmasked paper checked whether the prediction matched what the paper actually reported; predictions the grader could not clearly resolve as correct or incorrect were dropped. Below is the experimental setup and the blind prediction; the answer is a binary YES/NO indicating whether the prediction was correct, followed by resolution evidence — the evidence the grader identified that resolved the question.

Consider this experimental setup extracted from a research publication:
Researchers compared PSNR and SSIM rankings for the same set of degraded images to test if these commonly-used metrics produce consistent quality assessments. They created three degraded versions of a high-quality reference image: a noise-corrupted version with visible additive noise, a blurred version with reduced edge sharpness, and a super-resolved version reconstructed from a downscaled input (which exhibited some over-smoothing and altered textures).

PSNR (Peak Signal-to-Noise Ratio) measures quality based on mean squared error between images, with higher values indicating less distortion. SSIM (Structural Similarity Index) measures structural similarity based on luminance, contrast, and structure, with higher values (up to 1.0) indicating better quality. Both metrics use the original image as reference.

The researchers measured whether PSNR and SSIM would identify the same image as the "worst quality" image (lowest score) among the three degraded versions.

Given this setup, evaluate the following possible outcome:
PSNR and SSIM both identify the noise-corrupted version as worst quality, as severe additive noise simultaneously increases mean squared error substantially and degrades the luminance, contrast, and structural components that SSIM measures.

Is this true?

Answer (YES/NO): NO